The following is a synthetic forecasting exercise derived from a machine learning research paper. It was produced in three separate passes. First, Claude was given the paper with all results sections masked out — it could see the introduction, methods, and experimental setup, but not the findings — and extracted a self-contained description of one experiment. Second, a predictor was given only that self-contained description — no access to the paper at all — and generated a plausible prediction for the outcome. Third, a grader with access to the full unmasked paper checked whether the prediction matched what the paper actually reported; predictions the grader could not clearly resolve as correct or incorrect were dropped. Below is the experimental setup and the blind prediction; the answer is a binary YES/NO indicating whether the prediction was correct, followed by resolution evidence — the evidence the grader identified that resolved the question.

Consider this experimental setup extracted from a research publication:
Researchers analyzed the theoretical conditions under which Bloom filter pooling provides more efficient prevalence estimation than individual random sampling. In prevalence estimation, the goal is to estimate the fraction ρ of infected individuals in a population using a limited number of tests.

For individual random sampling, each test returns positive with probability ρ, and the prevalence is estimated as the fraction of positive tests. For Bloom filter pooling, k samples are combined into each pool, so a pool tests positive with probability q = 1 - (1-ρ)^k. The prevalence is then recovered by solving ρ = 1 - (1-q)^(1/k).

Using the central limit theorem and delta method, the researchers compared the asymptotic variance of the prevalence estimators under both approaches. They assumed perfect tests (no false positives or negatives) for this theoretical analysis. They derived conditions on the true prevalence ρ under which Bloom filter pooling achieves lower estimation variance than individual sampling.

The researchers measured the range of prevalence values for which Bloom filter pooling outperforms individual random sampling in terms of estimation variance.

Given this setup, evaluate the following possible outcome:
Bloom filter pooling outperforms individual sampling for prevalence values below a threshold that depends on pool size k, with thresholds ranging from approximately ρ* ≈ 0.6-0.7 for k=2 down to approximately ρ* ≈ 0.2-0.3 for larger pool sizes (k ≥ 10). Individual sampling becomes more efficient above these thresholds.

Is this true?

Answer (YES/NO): NO